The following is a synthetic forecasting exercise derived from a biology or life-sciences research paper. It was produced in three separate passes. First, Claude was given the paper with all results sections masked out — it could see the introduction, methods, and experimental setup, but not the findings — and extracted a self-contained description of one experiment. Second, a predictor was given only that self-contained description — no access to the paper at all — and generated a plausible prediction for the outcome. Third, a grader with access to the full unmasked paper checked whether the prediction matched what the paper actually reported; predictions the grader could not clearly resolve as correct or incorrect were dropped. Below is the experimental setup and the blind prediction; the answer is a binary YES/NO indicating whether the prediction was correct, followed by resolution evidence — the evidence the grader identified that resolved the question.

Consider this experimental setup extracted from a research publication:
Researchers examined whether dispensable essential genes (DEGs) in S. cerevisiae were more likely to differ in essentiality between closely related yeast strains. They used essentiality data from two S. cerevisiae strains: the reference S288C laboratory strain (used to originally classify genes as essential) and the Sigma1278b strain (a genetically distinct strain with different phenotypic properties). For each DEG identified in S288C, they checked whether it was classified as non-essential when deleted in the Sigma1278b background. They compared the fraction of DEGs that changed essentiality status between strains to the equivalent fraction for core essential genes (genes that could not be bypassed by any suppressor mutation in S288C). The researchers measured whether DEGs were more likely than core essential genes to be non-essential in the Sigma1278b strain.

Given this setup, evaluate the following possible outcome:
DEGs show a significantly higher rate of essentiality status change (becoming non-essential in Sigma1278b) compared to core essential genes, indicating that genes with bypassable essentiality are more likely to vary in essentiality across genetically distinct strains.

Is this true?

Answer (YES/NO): YES